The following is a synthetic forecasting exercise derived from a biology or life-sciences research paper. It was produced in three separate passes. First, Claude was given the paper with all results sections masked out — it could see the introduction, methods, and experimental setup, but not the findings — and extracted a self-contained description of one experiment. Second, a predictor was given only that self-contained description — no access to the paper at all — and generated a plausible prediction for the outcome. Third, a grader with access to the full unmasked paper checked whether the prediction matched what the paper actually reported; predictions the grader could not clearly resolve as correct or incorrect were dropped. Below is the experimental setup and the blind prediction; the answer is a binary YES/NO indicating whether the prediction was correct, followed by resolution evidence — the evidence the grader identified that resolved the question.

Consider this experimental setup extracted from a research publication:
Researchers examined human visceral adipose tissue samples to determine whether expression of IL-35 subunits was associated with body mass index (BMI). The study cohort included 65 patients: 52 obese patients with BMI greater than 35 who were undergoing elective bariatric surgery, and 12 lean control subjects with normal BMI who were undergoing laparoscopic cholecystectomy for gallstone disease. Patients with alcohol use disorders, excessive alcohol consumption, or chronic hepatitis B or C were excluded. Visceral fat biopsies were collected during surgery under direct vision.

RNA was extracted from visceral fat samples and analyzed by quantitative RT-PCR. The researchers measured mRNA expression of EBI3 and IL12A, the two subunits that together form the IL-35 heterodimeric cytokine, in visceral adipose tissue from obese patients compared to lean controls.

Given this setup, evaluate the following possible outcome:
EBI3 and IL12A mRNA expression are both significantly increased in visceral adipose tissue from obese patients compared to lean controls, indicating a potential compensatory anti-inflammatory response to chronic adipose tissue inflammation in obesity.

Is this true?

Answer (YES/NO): NO